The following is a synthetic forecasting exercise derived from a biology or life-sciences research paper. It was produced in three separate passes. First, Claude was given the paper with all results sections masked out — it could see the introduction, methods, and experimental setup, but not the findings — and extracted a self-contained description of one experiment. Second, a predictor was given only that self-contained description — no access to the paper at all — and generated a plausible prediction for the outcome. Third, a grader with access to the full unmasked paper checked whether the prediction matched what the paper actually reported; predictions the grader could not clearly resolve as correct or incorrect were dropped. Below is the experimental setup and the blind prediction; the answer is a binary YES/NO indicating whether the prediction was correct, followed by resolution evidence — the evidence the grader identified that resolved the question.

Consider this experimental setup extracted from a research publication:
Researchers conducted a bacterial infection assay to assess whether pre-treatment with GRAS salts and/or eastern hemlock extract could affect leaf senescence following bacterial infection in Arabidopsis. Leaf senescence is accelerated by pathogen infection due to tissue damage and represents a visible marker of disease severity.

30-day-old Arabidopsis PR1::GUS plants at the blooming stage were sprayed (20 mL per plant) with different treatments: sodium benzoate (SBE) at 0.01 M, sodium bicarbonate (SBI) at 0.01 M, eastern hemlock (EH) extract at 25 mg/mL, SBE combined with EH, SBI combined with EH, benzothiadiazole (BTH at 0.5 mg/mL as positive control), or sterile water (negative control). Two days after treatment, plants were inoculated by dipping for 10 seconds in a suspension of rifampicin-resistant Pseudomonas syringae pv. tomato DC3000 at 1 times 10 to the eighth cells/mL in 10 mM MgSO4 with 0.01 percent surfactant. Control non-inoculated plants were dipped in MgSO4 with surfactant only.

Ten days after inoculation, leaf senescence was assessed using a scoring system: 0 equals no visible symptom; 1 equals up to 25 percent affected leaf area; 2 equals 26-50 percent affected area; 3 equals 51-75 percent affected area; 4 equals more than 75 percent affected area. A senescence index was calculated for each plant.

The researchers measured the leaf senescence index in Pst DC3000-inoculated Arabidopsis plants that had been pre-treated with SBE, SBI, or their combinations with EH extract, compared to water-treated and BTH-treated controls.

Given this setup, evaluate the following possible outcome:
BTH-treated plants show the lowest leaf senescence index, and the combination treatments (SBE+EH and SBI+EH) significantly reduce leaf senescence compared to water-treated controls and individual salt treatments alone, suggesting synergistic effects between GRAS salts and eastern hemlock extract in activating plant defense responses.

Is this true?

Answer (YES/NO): NO